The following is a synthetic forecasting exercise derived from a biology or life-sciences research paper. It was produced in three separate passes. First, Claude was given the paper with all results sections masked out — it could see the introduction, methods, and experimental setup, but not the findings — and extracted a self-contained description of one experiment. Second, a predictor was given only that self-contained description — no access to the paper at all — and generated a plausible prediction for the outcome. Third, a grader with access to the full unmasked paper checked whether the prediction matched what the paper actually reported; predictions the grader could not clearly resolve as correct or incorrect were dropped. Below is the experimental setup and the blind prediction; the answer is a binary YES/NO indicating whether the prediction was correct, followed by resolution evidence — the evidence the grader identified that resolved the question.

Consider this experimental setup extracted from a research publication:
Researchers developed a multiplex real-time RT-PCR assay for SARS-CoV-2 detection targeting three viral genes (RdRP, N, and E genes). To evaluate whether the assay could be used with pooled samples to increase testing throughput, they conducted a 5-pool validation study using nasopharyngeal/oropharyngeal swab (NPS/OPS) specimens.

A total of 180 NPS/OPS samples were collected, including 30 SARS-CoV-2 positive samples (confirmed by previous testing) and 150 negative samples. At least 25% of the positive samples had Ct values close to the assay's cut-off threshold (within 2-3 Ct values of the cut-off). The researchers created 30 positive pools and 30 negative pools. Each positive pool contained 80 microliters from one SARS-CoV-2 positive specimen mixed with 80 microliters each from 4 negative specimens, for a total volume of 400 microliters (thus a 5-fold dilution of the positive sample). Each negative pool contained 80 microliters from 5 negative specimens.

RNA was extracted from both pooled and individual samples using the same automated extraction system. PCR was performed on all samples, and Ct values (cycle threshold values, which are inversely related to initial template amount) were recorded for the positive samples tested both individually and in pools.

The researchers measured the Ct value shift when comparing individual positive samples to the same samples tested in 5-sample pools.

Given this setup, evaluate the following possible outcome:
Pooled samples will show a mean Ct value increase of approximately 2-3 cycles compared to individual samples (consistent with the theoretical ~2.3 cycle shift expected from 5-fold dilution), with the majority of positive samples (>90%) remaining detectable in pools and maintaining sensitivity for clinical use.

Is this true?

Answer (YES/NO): NO